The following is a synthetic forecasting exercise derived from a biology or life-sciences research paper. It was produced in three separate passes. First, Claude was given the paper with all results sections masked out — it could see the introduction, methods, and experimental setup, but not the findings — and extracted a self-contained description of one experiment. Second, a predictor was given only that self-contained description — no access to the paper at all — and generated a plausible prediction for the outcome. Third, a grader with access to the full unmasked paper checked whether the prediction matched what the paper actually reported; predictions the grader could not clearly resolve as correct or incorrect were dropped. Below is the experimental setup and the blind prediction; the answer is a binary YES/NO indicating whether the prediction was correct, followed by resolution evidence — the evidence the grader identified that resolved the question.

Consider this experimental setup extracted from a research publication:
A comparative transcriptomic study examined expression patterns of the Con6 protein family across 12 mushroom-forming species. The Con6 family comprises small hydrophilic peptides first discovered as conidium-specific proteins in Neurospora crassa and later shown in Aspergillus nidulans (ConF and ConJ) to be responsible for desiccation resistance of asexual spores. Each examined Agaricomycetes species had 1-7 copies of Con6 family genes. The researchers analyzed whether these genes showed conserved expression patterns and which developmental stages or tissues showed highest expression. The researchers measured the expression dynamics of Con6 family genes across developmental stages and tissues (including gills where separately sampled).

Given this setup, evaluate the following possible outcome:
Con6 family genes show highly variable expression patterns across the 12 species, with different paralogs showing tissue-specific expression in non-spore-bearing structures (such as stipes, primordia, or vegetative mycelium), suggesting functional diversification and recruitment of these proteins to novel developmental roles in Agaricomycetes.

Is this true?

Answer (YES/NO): NO